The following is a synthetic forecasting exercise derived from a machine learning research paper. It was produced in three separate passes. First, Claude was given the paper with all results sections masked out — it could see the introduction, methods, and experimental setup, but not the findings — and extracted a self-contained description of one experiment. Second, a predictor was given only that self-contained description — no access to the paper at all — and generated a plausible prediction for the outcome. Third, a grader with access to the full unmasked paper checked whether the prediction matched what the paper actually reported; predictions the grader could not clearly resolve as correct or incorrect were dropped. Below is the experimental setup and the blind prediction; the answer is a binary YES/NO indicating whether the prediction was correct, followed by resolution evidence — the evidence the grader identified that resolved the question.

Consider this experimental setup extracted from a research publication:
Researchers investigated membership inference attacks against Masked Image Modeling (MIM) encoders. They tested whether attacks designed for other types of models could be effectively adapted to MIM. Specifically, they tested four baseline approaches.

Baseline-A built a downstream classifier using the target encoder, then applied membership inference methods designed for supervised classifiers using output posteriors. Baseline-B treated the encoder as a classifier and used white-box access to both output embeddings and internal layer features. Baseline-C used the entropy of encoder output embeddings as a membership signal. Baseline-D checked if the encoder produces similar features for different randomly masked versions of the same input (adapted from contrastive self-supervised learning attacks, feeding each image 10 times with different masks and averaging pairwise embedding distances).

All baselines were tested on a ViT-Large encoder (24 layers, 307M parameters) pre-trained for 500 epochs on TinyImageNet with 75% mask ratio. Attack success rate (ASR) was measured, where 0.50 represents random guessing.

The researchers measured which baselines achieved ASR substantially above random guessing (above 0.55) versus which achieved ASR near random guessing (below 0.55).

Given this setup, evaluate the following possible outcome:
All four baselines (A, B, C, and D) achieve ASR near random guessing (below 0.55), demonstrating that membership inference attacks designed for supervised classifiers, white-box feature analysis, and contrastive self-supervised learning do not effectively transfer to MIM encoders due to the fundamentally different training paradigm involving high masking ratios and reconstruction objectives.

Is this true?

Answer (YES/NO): NO